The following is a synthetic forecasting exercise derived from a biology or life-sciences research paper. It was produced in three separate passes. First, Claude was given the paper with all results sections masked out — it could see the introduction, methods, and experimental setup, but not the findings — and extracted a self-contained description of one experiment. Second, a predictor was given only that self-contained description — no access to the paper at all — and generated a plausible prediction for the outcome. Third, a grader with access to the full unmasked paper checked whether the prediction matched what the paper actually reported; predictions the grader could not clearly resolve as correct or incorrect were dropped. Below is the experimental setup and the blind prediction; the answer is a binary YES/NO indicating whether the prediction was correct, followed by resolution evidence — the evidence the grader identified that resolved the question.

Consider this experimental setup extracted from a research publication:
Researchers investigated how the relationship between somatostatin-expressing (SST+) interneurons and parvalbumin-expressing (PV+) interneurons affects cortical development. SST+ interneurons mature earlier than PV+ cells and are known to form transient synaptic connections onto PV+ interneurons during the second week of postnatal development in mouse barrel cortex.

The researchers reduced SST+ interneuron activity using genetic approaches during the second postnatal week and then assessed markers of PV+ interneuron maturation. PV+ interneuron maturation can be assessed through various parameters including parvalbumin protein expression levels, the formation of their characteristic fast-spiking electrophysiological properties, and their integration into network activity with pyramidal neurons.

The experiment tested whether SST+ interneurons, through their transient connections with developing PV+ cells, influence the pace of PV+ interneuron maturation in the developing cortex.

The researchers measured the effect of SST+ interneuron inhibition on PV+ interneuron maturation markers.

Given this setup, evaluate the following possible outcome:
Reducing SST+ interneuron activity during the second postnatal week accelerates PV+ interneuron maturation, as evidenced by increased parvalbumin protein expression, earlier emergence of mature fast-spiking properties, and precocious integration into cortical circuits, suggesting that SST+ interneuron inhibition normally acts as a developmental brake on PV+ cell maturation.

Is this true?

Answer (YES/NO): YES